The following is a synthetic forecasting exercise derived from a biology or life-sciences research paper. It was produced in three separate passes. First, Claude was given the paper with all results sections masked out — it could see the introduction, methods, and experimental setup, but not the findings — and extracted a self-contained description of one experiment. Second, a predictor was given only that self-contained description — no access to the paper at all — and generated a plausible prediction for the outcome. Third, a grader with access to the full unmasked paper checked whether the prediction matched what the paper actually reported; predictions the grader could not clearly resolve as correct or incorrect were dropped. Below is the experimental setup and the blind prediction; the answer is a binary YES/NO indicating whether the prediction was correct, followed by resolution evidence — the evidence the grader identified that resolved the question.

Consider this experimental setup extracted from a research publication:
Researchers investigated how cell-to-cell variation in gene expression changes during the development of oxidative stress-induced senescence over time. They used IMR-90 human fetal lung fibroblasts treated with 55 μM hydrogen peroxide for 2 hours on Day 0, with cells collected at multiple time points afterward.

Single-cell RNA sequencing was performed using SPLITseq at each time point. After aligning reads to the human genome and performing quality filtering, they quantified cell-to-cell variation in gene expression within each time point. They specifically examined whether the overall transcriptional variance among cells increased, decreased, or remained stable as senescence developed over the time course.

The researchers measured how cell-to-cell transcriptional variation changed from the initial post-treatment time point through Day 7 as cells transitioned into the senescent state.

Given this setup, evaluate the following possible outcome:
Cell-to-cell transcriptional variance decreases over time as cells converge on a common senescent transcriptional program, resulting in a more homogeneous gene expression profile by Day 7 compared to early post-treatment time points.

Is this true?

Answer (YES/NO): NO